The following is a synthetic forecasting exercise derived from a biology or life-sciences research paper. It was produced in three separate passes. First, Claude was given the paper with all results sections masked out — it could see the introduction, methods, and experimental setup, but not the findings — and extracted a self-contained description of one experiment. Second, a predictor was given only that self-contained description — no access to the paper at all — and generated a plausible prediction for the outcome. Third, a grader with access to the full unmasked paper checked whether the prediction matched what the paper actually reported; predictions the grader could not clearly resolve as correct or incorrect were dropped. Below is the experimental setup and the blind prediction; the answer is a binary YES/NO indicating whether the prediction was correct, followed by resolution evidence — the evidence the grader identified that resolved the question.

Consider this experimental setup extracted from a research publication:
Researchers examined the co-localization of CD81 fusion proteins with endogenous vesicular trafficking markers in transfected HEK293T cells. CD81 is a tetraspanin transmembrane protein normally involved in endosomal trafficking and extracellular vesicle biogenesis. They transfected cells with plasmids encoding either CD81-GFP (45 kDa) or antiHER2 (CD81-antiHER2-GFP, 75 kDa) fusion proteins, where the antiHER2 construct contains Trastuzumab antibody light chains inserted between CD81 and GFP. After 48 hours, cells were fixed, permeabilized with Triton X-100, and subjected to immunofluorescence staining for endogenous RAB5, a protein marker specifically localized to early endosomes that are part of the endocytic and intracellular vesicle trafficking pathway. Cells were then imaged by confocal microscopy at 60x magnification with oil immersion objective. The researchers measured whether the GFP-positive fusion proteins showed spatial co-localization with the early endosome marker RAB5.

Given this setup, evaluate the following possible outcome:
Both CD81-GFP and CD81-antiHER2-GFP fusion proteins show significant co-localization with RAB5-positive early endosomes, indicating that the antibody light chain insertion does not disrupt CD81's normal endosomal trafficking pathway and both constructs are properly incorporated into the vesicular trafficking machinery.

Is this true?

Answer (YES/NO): NO